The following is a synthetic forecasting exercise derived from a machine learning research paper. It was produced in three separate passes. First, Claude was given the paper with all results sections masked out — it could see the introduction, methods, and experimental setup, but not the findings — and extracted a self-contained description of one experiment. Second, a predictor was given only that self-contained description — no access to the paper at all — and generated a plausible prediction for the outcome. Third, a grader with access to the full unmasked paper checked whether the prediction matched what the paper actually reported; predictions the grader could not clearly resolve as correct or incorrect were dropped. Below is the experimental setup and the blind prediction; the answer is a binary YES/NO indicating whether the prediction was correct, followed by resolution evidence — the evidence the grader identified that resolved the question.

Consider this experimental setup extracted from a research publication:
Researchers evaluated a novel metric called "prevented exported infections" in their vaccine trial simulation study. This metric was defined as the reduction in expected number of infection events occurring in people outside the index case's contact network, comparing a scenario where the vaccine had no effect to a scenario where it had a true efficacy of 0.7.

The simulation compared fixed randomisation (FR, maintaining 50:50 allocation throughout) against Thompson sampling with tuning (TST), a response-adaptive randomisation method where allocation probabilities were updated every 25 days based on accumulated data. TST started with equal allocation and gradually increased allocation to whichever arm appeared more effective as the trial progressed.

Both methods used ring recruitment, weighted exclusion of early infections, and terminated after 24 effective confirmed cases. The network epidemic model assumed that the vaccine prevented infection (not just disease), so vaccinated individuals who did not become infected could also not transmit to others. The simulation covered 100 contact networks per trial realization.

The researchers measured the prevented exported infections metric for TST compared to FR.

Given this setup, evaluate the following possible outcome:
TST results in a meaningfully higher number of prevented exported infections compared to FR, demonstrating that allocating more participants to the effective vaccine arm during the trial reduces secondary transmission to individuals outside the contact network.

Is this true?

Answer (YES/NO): YES